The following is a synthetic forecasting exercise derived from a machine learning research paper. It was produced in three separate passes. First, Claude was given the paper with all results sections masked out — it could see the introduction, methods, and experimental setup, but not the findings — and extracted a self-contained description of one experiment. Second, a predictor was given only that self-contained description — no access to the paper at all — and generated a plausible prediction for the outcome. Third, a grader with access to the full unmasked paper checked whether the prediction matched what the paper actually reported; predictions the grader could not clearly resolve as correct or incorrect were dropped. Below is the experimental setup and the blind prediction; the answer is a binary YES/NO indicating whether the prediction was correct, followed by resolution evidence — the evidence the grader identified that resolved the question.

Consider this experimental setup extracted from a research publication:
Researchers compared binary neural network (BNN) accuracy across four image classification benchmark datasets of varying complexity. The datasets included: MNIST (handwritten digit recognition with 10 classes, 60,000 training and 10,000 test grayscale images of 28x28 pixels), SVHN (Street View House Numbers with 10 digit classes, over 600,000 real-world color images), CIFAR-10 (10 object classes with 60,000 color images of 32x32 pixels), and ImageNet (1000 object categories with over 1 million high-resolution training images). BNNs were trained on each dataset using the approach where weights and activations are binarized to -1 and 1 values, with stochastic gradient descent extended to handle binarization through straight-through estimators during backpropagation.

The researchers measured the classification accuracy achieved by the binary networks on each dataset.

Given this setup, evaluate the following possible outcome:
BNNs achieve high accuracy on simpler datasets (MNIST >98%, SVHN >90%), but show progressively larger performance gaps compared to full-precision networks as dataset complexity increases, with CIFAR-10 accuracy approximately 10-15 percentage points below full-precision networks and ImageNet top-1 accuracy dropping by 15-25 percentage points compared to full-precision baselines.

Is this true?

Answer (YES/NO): NO